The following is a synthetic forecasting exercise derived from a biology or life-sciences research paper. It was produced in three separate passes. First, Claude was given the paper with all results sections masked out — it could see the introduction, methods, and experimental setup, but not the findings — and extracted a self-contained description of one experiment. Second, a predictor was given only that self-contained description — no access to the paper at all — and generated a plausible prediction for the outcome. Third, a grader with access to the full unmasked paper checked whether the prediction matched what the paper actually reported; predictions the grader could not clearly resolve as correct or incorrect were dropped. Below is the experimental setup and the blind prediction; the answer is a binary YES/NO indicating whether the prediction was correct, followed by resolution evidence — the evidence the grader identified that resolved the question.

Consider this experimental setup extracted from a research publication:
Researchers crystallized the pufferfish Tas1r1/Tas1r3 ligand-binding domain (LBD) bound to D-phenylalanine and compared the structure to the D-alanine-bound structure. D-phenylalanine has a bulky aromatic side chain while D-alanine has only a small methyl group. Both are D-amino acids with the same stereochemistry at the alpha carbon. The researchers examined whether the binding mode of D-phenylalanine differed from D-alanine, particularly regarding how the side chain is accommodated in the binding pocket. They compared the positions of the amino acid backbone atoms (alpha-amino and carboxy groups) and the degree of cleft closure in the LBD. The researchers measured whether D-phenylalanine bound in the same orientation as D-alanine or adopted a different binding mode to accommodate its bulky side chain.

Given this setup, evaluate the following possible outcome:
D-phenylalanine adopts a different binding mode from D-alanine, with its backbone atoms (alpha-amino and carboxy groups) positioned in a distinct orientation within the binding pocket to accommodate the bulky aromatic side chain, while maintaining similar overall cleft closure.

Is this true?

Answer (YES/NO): NO